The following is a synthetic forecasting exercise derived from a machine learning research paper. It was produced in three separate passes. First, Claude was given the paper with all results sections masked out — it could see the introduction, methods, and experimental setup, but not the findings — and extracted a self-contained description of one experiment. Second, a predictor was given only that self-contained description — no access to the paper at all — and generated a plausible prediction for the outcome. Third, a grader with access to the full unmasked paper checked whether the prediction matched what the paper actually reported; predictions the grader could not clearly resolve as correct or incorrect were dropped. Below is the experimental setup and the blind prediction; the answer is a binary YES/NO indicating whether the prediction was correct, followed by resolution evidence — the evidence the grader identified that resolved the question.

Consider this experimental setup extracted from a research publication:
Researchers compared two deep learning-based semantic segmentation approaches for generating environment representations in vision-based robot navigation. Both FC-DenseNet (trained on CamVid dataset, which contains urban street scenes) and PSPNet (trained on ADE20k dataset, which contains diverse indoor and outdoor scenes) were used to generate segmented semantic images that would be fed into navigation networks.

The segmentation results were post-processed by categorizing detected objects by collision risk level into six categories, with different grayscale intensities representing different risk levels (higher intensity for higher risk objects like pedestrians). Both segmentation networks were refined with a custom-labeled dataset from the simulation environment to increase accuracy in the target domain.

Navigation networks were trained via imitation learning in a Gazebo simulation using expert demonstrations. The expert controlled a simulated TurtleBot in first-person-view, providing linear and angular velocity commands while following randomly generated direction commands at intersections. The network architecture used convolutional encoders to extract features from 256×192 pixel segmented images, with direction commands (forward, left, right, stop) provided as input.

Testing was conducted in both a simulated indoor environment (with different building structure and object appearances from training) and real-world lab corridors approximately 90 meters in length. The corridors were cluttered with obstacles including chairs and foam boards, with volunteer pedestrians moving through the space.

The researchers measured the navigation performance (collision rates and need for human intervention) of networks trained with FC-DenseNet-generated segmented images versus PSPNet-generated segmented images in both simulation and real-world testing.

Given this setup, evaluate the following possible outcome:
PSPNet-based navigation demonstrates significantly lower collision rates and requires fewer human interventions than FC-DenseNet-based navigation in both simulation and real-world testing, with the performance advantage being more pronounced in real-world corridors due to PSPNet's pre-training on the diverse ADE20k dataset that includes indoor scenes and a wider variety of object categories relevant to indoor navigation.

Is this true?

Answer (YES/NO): NO